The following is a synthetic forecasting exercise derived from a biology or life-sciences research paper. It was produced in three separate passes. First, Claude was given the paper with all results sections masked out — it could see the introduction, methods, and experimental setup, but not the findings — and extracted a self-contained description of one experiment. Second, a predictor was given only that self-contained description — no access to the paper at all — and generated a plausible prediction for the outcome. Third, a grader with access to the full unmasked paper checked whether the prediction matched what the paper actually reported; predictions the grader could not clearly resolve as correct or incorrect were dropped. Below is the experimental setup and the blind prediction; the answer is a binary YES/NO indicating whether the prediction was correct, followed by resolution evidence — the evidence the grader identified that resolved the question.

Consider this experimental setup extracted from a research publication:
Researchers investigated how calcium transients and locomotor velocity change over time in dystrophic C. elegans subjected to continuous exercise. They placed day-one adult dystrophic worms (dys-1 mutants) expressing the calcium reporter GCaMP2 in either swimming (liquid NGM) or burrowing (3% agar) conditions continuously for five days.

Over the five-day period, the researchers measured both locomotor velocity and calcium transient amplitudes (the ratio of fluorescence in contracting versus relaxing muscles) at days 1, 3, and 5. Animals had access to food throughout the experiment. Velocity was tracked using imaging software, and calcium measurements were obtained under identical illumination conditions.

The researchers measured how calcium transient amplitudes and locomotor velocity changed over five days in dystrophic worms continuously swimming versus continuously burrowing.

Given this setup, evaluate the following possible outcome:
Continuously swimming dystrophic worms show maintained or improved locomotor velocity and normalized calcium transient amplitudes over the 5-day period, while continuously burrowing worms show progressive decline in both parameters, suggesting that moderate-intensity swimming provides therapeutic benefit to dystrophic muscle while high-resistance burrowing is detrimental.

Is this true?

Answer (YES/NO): NO